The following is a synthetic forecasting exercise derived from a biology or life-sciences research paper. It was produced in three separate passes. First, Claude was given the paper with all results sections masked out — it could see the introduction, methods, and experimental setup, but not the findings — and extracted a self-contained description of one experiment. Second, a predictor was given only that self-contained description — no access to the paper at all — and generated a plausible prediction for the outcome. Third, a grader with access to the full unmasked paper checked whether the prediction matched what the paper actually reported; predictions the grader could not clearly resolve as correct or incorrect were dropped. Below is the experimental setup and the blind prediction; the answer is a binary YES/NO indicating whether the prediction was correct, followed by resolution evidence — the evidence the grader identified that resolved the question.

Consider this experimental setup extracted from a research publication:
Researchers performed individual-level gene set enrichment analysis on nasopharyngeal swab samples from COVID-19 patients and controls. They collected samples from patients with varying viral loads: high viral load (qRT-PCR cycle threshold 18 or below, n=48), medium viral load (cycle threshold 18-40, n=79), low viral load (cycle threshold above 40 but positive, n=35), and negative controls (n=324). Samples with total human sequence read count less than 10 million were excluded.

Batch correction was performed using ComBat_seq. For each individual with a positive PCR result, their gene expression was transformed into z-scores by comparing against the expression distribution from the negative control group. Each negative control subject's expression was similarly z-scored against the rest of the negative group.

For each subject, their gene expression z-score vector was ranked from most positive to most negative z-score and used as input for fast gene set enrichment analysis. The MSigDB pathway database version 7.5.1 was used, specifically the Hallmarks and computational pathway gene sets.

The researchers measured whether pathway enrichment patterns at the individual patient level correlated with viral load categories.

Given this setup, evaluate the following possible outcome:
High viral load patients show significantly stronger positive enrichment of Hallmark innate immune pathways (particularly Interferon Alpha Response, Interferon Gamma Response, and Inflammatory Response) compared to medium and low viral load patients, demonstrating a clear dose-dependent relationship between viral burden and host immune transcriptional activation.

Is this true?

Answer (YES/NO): YES